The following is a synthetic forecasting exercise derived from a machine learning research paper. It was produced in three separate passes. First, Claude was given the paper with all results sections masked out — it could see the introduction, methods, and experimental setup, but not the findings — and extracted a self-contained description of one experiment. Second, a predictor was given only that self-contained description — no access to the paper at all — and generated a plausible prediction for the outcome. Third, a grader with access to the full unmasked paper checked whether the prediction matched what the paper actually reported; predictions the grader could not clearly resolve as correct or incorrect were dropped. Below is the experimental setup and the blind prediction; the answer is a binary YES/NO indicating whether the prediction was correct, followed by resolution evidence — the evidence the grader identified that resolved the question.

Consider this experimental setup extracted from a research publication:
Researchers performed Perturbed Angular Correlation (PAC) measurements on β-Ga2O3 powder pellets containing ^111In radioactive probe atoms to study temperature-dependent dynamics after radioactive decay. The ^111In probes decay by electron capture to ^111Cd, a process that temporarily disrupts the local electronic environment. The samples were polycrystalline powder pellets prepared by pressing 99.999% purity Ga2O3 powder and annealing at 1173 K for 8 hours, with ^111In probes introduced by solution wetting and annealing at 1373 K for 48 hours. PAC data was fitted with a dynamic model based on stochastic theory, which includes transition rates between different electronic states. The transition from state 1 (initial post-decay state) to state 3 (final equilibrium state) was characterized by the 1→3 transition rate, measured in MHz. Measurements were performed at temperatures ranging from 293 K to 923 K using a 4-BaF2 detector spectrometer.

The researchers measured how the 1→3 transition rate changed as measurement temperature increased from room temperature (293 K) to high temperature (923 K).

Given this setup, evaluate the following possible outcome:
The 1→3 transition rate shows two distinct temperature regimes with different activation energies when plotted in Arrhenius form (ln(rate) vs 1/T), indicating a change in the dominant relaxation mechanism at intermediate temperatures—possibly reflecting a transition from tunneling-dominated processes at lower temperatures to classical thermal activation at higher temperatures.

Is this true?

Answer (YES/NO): YES